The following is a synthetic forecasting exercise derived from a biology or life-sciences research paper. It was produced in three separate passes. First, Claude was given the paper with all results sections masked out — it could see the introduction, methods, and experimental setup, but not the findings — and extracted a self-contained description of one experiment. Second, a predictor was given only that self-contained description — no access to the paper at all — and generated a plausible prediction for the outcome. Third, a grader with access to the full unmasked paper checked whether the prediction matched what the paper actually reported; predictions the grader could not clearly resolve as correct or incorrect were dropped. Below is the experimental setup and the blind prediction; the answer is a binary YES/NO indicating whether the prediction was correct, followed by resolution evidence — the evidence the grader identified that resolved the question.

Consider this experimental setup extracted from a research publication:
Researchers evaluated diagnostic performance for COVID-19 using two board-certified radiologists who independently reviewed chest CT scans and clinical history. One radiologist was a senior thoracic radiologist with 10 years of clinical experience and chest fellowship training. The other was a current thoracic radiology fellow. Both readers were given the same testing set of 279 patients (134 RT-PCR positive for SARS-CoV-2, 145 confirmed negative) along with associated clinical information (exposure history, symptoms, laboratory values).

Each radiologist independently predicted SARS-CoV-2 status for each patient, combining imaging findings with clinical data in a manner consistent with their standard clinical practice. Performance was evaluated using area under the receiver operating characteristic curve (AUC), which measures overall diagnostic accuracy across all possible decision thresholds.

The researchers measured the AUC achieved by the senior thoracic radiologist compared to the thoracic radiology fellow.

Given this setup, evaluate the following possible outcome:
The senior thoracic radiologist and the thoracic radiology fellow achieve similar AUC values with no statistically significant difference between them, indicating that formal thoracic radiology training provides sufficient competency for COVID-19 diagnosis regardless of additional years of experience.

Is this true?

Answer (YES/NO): NO